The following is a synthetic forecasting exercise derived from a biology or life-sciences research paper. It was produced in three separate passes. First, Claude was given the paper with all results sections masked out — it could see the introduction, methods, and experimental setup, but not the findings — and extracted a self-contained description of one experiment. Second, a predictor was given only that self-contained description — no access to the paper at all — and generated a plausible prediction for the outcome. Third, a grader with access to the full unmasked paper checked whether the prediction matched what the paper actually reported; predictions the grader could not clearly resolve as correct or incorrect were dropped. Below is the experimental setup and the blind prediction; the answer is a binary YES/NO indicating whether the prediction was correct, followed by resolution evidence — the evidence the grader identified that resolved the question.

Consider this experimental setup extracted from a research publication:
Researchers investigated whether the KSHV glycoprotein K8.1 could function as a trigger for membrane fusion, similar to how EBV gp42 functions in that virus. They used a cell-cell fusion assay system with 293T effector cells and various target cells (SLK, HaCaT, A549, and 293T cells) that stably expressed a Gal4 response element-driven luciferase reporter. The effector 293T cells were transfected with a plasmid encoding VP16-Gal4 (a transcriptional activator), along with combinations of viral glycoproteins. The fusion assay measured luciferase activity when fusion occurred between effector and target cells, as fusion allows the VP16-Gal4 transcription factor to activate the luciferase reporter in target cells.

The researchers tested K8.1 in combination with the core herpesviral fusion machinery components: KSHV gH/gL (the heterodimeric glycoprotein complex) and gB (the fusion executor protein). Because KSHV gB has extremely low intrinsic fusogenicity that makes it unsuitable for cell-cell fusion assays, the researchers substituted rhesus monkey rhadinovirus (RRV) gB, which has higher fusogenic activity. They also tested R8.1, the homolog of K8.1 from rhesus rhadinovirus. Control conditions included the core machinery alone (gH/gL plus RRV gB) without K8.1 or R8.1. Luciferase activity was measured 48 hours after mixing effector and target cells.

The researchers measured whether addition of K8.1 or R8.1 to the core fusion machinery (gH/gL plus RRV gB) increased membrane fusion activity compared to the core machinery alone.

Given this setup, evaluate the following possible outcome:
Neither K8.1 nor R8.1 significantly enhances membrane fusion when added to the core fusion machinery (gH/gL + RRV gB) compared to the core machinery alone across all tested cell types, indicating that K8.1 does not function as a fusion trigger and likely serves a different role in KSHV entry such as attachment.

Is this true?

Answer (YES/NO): YES